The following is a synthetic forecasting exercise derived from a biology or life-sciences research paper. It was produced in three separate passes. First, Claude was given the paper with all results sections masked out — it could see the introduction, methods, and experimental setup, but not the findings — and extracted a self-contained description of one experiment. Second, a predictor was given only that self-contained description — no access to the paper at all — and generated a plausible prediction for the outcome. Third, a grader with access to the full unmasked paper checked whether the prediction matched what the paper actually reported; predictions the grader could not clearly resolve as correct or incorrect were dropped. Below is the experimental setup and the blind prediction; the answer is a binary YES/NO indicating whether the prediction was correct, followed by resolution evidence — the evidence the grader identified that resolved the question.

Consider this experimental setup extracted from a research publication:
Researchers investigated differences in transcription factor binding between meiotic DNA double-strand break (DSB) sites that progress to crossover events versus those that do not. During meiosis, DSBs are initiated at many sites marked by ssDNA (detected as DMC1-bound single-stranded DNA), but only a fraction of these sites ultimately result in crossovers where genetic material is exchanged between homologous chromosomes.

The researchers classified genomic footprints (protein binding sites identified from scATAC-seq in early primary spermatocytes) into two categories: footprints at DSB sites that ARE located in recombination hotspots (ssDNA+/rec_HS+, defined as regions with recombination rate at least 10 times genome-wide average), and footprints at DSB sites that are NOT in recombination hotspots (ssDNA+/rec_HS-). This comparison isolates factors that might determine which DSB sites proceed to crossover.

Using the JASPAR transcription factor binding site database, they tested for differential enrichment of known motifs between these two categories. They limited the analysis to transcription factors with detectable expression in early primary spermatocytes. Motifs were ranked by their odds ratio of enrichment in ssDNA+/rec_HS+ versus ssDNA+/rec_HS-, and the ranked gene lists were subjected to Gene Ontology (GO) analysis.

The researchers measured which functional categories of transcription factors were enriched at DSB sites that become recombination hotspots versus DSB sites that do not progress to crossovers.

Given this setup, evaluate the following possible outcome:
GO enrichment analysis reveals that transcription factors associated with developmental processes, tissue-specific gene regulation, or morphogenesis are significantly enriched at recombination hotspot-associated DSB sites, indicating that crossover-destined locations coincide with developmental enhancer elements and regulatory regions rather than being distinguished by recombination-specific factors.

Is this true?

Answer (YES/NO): NO